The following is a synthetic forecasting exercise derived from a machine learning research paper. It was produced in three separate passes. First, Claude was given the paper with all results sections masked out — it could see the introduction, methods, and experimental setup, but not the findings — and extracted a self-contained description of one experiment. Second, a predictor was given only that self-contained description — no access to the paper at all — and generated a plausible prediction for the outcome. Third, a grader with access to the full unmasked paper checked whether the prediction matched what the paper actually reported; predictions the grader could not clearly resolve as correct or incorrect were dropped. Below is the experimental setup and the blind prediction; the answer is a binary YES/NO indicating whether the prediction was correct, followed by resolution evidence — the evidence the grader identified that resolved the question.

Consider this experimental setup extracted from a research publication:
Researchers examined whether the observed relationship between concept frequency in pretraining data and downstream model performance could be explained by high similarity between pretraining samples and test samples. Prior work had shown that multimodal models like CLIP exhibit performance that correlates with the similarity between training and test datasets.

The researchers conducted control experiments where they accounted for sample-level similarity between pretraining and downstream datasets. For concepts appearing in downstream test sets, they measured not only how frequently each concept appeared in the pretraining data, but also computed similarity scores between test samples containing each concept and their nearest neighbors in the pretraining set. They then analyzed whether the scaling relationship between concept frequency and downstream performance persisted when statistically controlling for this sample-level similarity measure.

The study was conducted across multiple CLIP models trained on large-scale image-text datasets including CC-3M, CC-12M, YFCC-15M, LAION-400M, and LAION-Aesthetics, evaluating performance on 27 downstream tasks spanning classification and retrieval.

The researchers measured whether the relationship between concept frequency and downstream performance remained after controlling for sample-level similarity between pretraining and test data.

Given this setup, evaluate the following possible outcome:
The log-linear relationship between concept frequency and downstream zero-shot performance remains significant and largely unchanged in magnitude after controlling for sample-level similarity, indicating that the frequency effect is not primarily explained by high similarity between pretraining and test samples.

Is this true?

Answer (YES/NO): YES